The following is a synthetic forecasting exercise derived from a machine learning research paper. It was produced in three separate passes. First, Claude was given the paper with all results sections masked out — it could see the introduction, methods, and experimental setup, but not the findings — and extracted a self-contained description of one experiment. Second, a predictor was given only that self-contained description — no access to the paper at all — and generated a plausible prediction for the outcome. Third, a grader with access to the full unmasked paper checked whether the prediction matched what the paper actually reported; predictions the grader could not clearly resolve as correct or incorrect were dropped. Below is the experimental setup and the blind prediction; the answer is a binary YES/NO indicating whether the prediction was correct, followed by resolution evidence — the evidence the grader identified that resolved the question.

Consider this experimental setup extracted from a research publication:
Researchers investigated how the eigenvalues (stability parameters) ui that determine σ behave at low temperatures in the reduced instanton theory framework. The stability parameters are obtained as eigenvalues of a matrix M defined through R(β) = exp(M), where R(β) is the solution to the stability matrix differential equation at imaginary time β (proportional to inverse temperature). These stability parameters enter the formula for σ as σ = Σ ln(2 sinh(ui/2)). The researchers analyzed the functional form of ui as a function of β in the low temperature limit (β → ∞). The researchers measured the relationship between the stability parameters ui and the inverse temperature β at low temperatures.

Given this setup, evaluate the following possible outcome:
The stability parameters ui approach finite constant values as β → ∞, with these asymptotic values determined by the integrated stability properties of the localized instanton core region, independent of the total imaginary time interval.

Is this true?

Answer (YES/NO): NO